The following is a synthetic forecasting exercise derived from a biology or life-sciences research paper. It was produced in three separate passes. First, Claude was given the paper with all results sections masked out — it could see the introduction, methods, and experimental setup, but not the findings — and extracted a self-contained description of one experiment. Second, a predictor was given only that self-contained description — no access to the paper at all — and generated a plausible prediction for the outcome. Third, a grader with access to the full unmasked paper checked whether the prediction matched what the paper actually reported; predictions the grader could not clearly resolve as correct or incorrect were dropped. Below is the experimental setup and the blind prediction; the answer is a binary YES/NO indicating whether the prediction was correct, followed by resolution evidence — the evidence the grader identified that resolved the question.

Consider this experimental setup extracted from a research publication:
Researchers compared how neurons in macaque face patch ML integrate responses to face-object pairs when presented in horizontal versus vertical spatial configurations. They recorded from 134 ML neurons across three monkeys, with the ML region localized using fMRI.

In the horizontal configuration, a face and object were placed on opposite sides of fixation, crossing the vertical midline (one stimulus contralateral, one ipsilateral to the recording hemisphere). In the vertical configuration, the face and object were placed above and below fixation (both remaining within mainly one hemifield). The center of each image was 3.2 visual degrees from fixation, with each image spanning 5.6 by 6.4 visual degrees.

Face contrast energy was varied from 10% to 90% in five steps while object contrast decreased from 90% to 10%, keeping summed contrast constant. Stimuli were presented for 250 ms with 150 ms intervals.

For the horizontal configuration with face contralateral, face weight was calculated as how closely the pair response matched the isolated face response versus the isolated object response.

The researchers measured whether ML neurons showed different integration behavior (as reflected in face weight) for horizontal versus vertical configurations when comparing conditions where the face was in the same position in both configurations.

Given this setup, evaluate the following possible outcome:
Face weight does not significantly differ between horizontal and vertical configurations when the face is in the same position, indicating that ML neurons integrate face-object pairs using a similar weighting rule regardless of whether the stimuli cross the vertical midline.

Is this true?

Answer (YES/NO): YES